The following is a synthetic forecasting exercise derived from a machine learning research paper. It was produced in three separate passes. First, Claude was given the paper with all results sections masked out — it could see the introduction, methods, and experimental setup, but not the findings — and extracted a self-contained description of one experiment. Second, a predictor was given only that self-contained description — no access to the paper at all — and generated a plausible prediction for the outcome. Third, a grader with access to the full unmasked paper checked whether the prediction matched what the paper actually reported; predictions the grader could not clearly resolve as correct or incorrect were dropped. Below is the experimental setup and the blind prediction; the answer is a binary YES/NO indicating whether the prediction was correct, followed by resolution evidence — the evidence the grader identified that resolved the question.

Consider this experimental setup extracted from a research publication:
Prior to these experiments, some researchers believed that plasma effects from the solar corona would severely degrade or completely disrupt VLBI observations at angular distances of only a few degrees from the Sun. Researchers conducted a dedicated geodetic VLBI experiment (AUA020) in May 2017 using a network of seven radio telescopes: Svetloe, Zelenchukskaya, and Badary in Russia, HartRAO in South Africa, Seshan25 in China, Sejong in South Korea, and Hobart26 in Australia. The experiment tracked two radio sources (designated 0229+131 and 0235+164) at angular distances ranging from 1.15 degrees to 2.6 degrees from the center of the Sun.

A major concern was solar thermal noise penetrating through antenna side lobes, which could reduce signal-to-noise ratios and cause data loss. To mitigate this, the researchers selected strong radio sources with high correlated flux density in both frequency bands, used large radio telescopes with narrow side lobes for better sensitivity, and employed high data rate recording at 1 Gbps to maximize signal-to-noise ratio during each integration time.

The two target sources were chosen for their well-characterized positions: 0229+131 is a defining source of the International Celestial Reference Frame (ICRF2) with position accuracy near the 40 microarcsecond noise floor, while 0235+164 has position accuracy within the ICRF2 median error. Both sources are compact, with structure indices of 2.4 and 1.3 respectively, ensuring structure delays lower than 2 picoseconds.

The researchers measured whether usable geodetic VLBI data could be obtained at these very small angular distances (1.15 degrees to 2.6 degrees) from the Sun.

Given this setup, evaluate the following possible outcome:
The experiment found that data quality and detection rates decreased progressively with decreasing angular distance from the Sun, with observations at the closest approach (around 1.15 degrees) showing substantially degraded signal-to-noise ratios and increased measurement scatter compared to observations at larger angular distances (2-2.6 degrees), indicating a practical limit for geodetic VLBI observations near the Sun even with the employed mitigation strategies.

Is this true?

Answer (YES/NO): NO